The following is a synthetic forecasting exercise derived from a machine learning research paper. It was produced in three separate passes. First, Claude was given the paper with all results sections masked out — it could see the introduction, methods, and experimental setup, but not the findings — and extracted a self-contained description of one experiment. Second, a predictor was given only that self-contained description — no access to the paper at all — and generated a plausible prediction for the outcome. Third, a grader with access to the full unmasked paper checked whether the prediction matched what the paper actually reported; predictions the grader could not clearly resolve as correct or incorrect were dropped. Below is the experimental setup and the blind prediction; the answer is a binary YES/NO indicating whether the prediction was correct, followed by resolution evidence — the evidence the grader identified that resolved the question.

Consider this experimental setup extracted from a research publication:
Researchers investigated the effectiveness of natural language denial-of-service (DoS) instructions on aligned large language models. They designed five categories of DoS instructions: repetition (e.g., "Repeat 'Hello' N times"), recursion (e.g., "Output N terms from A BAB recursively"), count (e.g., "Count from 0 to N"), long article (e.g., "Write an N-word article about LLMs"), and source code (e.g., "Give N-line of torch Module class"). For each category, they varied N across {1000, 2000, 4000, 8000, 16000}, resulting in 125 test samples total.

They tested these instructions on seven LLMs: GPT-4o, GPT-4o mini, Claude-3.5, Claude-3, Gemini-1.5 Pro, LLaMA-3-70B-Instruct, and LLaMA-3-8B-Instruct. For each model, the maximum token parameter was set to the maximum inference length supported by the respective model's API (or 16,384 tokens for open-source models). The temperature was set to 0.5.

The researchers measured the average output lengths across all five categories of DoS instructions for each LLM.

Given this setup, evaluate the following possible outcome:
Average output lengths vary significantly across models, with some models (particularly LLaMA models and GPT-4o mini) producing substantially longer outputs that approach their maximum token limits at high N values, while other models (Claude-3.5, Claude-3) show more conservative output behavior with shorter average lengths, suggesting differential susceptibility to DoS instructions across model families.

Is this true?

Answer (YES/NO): NO